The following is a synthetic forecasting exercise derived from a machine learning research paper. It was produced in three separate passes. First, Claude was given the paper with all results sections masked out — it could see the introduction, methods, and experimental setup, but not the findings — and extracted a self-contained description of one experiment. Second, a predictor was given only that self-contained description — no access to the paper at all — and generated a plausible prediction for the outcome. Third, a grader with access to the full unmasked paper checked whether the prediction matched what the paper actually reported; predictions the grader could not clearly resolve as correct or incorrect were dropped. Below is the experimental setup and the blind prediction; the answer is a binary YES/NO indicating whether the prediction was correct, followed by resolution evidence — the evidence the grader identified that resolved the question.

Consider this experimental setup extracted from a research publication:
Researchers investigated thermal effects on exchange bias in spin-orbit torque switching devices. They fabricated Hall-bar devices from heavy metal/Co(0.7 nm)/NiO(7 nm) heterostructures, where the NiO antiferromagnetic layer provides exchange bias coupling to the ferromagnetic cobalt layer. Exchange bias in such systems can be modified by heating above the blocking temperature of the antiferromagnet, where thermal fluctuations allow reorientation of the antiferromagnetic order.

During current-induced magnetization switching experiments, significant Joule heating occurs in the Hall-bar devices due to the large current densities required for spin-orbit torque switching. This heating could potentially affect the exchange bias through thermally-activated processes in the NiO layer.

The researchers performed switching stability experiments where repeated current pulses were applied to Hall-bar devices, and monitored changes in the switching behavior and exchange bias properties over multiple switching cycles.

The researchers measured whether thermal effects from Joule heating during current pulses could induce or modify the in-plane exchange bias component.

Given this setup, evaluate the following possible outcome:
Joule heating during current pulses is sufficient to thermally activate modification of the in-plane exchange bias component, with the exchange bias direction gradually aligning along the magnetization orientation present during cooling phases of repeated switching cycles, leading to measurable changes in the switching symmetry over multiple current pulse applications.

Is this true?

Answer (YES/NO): YES